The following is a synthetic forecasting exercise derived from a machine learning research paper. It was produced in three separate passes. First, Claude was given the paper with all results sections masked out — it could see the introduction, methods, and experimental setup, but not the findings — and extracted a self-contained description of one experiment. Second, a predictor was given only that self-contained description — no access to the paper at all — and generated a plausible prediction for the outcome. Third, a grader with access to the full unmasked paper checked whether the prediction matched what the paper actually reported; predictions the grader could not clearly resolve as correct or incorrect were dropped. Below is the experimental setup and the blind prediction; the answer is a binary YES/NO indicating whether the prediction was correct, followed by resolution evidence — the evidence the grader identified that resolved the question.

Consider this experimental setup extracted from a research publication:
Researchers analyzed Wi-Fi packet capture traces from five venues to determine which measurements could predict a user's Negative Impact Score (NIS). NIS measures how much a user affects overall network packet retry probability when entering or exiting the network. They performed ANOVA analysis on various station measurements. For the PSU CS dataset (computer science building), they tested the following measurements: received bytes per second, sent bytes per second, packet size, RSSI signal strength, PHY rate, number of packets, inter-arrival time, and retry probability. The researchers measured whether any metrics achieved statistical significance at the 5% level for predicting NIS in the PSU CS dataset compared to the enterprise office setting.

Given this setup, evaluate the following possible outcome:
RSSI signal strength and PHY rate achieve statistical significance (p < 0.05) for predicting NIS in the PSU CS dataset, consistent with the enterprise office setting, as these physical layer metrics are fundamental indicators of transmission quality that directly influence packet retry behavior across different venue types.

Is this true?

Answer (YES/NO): NO